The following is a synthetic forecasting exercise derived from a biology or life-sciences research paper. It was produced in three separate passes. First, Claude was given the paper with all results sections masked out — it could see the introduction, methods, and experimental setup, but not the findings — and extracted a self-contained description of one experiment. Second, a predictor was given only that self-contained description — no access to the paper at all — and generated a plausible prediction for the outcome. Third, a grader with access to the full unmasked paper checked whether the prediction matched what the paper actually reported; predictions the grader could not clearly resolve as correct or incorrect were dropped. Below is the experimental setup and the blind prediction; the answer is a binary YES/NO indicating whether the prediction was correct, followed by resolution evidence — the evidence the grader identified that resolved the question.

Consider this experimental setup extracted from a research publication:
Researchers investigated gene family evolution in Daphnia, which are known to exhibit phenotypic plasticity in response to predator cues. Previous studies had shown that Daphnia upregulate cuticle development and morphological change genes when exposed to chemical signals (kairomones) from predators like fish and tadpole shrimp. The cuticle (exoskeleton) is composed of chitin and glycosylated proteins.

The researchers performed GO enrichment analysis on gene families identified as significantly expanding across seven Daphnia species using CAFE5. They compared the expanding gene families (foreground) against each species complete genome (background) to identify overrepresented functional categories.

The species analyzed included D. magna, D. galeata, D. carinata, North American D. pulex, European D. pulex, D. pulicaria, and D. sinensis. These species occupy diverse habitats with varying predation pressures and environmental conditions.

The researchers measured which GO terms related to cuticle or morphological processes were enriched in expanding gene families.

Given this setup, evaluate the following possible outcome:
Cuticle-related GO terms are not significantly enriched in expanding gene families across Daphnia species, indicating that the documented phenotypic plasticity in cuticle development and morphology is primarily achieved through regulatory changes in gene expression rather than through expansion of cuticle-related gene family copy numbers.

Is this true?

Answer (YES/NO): NO